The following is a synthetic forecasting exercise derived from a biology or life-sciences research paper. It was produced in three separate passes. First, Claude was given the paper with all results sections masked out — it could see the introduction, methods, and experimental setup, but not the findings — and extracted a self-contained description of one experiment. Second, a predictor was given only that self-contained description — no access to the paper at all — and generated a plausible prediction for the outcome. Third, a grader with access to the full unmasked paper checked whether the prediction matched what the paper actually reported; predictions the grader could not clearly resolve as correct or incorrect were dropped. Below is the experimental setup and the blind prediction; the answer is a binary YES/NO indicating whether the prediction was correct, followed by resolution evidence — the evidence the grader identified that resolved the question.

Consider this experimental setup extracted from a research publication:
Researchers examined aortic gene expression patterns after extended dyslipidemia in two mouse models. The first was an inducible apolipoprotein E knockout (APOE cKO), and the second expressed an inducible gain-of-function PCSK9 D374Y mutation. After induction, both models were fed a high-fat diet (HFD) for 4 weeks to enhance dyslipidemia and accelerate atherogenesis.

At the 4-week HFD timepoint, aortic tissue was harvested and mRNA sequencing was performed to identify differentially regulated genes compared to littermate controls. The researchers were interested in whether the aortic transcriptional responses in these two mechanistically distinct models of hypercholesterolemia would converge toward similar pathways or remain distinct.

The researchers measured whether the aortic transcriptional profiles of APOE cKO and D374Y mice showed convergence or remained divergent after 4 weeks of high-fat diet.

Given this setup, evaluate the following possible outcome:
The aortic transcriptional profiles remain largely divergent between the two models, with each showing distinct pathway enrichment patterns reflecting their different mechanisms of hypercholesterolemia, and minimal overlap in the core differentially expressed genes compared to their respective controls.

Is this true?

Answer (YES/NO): NO